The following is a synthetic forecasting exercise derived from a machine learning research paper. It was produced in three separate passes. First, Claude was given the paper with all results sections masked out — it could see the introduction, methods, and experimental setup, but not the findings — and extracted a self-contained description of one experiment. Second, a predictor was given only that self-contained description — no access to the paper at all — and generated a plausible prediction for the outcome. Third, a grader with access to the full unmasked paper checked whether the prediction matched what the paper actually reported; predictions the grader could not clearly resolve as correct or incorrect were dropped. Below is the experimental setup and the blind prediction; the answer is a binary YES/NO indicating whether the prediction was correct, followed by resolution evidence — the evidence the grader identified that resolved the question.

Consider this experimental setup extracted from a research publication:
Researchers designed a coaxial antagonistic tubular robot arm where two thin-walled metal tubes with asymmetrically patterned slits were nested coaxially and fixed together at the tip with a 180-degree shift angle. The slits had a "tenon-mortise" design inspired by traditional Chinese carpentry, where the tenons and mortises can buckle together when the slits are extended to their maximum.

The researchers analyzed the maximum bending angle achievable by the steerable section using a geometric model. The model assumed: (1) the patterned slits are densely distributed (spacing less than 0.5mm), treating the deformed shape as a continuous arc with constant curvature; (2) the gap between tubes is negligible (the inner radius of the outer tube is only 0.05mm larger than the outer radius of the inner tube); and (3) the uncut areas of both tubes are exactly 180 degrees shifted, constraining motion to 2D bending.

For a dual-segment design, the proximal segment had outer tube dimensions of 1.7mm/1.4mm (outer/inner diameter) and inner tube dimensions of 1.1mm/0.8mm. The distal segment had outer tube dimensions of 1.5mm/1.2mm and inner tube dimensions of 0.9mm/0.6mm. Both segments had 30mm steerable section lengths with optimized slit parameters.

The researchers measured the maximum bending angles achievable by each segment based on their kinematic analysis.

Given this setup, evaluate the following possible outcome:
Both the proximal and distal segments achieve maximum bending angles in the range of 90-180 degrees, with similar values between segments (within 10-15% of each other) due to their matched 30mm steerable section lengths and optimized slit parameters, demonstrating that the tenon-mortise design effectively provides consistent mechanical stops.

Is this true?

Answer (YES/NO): YES